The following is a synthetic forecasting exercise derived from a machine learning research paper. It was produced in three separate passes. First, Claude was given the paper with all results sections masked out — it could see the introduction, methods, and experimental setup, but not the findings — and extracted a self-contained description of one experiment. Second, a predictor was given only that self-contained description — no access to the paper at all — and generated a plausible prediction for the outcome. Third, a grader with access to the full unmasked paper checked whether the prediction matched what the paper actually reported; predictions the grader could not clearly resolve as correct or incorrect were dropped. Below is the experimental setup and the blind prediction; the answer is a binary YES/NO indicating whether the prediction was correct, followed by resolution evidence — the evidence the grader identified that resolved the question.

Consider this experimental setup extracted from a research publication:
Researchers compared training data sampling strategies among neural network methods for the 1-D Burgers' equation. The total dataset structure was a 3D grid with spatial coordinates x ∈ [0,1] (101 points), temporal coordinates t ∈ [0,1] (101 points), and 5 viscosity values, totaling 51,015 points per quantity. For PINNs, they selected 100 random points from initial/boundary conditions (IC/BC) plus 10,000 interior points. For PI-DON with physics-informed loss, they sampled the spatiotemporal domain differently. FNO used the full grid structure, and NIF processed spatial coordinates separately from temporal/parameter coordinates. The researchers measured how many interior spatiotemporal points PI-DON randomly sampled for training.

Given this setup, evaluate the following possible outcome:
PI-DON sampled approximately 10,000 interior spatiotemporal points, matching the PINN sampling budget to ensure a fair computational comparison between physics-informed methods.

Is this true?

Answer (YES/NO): NO